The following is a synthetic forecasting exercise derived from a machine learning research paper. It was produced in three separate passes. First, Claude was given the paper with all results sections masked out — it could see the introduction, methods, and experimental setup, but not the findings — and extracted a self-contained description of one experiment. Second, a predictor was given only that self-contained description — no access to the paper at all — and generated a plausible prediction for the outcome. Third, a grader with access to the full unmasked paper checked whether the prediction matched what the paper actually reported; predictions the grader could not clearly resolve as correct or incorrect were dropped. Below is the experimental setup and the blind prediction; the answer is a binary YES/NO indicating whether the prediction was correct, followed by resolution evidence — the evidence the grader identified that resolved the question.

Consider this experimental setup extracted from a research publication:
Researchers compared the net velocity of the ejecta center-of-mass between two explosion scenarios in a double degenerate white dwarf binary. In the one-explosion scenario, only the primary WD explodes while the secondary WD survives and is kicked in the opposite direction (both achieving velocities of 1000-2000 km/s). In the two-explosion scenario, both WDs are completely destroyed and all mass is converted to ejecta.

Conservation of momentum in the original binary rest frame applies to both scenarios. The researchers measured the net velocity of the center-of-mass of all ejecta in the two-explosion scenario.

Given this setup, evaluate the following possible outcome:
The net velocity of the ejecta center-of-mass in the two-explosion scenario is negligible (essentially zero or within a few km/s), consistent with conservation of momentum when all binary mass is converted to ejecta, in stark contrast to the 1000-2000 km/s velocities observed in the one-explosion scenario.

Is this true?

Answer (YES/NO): YES